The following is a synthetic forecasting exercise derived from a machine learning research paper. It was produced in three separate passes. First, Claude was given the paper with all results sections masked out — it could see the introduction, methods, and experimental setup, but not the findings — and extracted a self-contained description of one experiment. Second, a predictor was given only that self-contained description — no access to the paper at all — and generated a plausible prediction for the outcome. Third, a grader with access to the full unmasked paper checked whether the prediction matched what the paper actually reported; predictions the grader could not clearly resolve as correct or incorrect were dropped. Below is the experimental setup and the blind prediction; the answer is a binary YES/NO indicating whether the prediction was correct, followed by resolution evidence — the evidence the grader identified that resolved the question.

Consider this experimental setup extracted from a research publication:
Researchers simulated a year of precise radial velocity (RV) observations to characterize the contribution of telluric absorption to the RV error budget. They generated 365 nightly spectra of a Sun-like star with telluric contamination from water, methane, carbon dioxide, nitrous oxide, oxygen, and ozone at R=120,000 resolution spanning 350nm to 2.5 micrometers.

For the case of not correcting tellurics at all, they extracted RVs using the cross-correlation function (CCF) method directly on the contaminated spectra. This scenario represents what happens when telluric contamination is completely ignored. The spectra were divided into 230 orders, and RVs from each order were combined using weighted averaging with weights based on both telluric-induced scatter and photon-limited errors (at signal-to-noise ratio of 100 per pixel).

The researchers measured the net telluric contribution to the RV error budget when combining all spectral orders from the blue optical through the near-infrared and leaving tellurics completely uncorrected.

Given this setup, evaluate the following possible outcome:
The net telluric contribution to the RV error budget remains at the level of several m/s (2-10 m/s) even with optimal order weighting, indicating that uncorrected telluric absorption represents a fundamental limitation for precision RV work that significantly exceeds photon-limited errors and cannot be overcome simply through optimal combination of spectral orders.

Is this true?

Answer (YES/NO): NO